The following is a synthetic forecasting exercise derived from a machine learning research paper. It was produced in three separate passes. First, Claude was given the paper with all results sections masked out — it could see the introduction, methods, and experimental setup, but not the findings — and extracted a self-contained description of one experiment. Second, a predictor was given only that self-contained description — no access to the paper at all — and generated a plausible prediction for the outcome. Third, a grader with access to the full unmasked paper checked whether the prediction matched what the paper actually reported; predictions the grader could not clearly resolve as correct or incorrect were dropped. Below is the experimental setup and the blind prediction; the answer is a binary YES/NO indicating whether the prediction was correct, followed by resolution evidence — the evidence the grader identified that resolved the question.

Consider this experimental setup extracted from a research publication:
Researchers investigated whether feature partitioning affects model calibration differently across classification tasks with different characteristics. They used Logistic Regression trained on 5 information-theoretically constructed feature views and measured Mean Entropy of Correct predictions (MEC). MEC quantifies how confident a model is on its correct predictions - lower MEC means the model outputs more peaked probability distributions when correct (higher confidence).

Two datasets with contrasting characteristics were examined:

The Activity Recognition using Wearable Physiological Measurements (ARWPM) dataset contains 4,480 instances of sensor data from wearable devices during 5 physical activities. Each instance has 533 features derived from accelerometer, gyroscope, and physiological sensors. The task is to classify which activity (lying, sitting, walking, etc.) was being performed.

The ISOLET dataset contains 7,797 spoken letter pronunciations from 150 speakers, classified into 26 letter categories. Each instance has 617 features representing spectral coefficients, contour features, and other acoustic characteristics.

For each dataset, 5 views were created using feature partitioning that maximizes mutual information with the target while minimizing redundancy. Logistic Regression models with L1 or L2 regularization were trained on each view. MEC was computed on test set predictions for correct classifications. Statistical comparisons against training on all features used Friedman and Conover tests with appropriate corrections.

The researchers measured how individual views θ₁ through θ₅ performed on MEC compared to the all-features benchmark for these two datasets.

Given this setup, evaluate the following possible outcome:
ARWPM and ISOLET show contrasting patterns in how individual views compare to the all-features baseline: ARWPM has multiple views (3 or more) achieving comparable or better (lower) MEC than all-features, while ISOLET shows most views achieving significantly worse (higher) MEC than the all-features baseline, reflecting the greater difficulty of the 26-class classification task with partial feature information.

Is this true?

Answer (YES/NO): YES